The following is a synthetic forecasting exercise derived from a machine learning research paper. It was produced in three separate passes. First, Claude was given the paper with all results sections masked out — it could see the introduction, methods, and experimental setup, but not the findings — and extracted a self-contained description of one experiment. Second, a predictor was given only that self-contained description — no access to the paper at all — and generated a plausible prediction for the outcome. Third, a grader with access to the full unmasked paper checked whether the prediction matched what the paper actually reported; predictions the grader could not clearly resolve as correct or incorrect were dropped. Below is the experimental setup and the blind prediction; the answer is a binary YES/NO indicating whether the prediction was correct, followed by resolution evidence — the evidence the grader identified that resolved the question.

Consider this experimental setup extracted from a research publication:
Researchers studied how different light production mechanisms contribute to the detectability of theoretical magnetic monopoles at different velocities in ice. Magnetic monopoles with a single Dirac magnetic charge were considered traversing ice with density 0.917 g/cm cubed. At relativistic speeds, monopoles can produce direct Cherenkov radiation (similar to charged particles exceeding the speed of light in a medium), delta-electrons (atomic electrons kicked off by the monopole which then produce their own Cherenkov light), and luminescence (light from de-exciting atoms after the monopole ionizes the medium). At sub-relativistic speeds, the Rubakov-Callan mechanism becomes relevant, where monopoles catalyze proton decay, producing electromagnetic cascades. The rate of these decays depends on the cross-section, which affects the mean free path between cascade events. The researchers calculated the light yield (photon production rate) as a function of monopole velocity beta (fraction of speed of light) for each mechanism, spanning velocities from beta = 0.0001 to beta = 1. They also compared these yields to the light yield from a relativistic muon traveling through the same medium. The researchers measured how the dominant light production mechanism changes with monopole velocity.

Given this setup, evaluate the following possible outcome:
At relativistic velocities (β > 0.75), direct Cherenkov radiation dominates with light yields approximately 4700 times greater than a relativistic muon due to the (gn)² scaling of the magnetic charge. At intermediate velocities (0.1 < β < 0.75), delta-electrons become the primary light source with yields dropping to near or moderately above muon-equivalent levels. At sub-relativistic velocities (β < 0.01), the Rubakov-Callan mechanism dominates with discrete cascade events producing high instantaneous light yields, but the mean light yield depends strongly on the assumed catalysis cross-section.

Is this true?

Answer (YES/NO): NO